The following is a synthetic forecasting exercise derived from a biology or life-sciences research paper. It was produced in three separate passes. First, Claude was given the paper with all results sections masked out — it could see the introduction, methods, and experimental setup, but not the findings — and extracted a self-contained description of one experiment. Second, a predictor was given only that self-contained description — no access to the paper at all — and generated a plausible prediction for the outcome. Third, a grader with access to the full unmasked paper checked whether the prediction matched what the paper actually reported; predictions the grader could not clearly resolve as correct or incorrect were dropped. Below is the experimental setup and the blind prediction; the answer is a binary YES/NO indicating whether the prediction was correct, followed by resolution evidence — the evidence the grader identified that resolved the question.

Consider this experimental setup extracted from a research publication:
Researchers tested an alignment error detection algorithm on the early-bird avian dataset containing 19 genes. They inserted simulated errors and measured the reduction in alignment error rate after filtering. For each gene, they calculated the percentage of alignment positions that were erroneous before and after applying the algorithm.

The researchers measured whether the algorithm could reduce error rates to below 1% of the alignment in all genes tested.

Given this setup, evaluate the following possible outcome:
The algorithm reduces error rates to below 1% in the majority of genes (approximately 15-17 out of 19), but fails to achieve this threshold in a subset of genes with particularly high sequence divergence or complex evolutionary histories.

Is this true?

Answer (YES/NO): NO